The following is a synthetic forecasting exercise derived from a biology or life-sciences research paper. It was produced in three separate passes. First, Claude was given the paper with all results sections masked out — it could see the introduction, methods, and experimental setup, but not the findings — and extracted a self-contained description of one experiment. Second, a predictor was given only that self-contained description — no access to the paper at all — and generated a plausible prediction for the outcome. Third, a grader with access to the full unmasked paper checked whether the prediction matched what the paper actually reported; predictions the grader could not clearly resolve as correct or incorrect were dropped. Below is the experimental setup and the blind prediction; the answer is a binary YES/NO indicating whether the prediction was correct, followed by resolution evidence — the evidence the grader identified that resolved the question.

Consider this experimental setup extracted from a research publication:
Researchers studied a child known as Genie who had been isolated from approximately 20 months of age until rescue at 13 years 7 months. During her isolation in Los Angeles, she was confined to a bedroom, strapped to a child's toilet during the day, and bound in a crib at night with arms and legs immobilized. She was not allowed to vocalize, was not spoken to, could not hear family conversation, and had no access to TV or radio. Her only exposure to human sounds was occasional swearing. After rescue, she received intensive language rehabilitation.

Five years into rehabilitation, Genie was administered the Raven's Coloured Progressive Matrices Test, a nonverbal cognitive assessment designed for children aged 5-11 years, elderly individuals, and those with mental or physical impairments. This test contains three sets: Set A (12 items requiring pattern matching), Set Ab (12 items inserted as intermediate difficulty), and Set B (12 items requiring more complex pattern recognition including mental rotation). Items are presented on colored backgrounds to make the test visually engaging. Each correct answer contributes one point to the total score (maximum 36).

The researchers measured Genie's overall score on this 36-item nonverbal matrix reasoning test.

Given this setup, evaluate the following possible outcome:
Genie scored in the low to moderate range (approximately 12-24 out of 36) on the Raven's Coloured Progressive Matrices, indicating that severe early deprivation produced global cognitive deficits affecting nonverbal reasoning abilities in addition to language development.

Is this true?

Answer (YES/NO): NO